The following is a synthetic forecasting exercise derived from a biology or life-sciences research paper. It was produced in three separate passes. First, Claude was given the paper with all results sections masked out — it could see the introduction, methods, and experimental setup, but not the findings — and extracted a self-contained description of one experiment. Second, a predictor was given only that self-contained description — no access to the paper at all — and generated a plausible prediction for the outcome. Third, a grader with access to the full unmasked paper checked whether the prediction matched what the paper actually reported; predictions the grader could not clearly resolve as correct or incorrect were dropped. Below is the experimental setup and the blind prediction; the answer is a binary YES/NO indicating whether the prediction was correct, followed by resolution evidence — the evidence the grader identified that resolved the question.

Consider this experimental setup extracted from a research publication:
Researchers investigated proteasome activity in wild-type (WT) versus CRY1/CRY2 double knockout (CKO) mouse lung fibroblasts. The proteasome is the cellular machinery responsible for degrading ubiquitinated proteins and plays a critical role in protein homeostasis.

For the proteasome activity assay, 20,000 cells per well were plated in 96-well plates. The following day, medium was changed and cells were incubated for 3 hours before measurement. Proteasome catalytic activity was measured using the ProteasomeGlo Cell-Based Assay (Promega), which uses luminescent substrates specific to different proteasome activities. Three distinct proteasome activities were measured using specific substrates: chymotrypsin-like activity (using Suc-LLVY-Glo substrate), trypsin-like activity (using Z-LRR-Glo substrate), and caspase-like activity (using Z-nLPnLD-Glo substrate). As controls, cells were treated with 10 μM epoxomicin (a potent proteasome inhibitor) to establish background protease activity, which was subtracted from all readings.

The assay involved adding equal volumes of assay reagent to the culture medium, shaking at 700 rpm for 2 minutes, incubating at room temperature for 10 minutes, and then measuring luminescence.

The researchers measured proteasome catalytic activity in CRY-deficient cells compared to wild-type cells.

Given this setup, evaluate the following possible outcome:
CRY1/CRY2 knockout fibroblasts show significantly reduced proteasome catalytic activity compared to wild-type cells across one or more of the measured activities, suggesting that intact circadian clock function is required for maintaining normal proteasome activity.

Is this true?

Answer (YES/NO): YES